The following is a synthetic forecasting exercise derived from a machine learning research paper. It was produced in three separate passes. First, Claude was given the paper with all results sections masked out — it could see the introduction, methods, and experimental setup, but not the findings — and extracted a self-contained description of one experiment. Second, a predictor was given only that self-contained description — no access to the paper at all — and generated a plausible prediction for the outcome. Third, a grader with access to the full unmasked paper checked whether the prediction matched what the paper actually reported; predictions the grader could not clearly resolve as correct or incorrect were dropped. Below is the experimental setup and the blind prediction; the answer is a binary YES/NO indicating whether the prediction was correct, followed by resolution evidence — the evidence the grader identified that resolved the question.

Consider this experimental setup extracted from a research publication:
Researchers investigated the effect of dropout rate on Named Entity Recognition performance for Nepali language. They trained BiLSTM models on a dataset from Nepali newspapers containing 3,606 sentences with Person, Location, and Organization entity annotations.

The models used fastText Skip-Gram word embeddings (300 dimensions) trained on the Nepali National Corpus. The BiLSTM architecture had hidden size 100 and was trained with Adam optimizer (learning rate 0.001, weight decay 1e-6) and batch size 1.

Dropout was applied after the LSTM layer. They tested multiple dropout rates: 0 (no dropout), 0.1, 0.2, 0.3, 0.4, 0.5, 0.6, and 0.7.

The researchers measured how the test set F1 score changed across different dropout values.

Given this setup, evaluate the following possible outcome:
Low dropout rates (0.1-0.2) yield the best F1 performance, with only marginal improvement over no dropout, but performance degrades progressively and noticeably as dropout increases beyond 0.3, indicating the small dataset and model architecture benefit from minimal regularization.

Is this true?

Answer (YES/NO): NO